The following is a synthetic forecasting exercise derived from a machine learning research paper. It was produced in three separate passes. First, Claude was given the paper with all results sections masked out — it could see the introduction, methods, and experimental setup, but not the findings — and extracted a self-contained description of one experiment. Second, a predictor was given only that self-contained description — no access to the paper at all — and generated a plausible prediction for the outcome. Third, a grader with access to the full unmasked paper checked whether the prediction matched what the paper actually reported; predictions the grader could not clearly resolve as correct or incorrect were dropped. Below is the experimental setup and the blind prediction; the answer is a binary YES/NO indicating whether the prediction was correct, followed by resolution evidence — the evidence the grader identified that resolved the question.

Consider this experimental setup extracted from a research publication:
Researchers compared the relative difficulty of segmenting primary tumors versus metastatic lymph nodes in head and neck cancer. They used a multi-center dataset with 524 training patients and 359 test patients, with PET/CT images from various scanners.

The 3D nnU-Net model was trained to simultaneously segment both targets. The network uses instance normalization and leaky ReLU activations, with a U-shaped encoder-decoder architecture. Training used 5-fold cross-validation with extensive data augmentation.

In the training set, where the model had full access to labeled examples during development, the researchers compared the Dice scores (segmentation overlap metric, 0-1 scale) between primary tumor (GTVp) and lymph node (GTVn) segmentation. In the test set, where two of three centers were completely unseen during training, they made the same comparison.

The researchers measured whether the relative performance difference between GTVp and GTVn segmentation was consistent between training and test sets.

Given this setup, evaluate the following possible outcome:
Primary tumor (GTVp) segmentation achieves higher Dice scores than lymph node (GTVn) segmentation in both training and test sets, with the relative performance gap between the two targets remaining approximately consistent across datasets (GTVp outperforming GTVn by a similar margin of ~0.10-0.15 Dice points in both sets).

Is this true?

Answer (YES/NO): NO